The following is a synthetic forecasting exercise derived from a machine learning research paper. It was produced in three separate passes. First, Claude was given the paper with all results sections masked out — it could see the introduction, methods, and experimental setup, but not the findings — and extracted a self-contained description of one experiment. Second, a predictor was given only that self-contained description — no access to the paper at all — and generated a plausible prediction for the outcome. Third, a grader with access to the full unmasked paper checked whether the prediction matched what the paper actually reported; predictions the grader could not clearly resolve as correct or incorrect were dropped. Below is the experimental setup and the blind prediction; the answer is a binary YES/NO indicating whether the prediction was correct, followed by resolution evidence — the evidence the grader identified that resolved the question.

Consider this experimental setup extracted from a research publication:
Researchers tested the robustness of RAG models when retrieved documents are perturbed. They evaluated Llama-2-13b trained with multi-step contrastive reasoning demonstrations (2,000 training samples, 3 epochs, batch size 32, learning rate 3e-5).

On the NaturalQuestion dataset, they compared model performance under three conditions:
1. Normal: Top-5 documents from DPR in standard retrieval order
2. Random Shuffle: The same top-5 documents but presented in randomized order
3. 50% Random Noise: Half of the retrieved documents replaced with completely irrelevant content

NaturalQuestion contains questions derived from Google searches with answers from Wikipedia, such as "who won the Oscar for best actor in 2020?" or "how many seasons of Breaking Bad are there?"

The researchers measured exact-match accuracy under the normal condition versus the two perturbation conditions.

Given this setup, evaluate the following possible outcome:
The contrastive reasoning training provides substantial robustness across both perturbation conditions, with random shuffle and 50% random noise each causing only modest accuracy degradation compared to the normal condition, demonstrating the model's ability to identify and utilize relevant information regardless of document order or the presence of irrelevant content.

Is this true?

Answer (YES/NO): NO